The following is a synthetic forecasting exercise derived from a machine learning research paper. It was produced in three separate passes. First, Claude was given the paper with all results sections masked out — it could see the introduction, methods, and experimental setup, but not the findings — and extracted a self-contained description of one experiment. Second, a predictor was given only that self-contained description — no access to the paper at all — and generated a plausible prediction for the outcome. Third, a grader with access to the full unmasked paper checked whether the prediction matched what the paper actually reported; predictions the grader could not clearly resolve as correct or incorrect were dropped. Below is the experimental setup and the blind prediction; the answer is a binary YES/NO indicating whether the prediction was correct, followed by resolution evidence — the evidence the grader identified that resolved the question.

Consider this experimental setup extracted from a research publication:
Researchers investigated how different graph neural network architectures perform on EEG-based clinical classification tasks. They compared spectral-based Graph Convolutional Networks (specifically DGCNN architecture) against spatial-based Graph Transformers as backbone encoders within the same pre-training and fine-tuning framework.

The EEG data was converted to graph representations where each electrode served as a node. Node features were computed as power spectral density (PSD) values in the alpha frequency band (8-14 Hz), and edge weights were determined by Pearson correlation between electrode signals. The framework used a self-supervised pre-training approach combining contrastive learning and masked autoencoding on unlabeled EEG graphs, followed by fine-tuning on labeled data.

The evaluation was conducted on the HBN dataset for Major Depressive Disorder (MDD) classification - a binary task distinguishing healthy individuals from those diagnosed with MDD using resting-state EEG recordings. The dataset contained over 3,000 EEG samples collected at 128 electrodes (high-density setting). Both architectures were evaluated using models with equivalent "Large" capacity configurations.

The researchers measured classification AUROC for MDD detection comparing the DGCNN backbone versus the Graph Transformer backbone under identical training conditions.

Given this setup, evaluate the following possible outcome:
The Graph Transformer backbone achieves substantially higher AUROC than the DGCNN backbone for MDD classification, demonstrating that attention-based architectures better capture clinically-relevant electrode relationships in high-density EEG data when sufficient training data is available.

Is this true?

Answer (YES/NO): NO